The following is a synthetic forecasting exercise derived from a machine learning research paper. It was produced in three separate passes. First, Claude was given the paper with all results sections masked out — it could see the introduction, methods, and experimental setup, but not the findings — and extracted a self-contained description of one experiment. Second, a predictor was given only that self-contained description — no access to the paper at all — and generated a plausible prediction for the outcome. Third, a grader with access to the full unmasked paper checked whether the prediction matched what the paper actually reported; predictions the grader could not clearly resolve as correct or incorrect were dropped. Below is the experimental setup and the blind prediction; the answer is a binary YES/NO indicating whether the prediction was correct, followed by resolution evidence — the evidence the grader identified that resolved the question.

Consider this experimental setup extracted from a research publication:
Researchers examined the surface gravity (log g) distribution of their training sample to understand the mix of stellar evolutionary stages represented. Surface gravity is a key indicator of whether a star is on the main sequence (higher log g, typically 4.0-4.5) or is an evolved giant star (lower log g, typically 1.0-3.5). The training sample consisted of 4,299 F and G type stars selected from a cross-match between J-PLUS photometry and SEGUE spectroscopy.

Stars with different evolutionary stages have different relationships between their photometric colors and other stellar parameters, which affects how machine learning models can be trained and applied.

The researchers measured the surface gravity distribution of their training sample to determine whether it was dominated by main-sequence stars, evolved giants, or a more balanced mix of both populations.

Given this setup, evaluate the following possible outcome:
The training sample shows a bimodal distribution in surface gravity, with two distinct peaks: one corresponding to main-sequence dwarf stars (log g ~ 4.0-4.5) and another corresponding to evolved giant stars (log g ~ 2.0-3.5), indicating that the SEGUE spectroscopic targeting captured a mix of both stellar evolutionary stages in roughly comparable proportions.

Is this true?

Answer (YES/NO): NO